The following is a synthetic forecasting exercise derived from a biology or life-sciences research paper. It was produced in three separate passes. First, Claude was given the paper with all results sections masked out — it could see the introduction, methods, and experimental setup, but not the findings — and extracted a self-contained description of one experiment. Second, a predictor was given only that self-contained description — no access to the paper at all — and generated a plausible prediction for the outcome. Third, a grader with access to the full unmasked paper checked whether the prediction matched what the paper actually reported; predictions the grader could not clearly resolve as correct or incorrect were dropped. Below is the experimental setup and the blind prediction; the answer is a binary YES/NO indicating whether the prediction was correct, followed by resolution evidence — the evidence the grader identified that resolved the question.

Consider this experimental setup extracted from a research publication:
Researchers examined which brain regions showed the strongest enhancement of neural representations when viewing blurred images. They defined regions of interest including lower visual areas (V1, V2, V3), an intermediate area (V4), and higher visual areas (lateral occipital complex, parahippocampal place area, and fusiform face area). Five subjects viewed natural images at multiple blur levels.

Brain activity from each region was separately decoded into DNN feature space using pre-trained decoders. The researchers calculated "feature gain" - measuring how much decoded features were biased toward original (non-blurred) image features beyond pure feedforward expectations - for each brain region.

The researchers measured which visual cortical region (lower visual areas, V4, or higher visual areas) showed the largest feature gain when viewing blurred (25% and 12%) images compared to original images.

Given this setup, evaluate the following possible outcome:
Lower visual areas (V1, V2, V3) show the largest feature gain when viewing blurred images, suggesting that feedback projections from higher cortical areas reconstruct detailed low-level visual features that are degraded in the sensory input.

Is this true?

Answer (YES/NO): NO